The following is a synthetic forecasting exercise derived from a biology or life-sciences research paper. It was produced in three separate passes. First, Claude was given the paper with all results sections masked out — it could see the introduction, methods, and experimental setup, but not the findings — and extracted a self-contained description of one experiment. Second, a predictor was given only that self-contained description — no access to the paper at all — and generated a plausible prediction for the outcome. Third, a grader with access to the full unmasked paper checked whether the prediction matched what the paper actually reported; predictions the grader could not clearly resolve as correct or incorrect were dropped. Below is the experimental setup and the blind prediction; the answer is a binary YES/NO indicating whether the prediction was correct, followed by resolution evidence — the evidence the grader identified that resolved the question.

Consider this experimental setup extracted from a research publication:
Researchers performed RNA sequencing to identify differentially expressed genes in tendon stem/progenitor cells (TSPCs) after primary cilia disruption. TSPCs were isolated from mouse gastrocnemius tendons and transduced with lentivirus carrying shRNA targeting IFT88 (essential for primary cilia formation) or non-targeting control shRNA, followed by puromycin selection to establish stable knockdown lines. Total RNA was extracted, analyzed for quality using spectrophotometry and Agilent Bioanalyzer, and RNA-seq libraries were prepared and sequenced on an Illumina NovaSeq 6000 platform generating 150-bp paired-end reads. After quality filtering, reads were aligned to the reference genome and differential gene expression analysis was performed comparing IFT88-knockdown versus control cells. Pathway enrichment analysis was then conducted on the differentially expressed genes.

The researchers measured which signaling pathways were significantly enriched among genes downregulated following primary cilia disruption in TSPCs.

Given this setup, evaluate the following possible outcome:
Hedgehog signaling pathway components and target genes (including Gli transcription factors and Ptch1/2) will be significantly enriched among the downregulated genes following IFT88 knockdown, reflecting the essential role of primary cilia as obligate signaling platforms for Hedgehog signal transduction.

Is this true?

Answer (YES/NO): YES